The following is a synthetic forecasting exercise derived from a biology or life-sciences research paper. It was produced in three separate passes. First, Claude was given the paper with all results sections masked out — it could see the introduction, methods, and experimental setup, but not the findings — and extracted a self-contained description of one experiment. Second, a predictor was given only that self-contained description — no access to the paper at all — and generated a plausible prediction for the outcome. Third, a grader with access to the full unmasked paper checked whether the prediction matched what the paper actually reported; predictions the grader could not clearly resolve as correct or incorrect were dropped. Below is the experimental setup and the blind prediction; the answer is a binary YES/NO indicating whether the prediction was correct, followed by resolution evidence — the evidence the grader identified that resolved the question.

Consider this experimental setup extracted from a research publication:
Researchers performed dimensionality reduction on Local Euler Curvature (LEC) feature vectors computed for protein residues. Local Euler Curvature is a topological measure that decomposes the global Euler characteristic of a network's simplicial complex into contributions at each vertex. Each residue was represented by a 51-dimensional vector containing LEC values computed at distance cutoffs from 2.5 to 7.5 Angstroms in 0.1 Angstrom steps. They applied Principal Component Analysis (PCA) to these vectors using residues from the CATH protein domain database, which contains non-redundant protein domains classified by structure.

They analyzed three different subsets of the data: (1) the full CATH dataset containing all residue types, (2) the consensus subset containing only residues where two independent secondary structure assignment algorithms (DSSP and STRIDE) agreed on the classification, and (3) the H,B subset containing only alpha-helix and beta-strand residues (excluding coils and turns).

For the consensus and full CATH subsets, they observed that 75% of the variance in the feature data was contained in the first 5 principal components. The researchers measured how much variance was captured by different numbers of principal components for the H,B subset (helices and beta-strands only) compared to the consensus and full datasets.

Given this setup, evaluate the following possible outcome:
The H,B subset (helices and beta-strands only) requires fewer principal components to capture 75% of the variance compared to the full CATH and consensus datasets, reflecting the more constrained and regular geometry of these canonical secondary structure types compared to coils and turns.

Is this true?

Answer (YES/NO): YES